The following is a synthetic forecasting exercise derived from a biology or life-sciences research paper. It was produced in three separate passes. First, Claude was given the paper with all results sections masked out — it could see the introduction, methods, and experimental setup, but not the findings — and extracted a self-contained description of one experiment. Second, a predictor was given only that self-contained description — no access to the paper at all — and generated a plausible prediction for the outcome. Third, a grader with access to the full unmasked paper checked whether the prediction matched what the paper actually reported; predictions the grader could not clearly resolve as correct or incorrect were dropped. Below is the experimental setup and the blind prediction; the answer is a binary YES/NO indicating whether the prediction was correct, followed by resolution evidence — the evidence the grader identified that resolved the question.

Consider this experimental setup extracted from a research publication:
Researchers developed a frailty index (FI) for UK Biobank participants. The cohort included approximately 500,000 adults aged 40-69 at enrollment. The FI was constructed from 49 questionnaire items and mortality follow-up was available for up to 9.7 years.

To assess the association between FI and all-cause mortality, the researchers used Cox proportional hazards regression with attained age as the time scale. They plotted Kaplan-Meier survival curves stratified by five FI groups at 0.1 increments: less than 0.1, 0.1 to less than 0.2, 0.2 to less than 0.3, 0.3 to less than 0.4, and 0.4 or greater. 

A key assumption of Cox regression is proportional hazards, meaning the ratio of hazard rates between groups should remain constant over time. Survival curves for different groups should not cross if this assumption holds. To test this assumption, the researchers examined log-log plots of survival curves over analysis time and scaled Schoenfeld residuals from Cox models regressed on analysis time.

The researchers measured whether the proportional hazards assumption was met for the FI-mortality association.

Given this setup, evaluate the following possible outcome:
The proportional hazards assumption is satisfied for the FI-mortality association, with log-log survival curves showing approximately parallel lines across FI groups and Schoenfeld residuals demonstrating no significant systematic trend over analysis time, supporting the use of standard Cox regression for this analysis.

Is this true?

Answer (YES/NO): YES